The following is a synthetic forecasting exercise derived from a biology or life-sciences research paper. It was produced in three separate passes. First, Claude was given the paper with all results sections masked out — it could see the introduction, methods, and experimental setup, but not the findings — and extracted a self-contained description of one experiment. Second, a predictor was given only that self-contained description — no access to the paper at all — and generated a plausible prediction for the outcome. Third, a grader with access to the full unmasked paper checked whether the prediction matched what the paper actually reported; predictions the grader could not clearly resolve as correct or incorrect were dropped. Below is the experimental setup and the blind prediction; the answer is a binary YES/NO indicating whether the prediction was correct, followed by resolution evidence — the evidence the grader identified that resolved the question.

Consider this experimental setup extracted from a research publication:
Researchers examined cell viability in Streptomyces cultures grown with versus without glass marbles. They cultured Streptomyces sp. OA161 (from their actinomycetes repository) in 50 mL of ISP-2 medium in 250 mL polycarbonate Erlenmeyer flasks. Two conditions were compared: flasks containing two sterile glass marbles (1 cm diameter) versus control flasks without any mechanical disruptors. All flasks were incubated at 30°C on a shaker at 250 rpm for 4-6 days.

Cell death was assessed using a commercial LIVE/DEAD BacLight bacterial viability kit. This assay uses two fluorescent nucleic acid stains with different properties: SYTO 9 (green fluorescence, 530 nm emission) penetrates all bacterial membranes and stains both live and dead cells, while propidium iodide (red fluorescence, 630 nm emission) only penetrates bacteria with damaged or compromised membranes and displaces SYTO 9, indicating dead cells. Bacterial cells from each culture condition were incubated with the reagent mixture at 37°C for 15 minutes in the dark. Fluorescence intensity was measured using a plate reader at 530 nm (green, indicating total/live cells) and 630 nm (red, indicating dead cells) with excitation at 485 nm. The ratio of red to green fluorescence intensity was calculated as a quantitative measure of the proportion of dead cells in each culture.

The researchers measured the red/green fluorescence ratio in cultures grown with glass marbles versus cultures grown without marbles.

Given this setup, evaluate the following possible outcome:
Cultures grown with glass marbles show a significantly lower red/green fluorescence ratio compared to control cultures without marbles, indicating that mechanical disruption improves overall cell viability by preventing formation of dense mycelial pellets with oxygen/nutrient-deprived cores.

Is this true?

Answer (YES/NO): NO